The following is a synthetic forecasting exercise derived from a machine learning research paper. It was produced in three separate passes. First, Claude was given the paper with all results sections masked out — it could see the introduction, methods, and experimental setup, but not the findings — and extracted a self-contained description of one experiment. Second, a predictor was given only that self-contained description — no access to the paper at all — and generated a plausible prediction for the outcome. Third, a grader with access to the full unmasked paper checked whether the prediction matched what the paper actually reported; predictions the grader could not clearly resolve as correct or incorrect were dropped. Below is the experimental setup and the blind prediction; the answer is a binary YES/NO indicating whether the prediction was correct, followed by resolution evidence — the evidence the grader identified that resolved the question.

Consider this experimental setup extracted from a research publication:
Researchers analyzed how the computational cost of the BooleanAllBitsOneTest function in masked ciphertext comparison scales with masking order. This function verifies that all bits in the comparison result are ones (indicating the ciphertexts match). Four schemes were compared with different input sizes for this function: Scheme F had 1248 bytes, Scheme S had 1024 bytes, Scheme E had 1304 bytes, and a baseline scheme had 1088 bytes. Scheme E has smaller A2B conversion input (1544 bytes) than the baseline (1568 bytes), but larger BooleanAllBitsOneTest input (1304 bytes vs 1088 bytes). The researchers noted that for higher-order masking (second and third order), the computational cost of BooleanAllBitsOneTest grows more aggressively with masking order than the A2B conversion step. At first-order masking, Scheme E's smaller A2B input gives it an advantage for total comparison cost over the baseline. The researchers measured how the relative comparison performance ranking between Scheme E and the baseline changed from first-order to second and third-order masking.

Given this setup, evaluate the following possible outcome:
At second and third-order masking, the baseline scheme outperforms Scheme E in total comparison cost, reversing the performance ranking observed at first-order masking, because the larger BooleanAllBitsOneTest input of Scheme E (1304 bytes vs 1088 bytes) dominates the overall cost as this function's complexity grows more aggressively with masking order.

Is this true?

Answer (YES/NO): YES